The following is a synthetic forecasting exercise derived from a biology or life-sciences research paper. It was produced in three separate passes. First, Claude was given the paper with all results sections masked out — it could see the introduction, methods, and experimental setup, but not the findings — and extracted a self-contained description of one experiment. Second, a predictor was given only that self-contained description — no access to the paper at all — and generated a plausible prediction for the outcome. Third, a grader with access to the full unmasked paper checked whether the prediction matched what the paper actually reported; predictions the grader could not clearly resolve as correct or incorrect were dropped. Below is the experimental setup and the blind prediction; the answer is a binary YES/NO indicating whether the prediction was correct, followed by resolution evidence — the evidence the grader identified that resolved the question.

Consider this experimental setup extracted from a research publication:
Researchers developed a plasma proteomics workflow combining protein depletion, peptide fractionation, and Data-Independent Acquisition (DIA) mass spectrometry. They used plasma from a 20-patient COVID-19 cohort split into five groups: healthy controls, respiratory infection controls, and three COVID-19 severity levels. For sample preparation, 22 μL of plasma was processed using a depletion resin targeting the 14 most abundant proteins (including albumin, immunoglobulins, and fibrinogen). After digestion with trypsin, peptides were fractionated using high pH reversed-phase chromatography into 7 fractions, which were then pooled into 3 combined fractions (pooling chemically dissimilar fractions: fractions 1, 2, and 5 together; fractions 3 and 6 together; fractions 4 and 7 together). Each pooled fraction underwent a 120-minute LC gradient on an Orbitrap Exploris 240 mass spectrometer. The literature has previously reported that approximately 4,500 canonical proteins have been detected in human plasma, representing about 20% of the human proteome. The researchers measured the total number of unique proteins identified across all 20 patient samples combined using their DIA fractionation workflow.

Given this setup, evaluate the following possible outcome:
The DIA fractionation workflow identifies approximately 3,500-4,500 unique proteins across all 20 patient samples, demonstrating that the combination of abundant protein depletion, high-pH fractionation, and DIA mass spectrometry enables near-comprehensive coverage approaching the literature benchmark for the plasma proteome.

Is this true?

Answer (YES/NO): NO